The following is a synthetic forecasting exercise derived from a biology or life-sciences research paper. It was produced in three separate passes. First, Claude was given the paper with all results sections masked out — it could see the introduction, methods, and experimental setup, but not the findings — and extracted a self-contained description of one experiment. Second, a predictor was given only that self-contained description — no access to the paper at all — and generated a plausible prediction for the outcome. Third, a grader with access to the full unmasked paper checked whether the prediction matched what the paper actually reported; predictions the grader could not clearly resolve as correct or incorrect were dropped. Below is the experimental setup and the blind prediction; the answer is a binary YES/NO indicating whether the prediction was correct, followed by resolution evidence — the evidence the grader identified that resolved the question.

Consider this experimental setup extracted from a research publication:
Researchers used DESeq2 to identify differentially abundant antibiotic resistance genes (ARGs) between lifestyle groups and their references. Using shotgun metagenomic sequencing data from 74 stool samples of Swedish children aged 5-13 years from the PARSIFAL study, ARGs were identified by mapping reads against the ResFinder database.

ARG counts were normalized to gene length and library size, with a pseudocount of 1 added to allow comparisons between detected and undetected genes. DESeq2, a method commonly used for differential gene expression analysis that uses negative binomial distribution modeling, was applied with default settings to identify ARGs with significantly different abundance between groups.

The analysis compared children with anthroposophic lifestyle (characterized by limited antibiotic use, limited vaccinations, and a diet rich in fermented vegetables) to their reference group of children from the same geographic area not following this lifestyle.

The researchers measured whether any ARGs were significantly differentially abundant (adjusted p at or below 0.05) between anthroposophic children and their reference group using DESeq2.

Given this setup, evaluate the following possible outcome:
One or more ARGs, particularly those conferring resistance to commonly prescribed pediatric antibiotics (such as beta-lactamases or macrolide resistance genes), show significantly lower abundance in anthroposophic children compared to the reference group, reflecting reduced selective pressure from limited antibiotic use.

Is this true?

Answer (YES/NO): NO